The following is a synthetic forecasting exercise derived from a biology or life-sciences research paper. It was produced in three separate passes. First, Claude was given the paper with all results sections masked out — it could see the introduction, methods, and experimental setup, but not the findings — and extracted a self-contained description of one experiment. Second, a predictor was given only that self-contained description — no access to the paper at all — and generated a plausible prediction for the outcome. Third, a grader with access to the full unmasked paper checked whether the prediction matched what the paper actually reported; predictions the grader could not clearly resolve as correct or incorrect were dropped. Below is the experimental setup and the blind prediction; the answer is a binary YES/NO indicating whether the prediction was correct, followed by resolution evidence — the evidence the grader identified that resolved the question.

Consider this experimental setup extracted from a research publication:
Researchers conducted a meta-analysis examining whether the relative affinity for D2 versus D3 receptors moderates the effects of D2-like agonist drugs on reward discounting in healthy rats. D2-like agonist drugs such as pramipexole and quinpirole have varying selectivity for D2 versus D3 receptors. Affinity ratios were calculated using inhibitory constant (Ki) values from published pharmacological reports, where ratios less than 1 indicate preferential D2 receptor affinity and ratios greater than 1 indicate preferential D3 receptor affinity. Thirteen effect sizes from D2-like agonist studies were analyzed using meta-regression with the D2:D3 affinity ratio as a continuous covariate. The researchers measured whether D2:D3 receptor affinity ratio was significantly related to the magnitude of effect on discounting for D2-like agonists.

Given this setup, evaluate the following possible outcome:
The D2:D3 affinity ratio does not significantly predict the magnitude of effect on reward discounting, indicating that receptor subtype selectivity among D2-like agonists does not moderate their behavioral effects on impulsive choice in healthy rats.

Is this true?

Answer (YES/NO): YES